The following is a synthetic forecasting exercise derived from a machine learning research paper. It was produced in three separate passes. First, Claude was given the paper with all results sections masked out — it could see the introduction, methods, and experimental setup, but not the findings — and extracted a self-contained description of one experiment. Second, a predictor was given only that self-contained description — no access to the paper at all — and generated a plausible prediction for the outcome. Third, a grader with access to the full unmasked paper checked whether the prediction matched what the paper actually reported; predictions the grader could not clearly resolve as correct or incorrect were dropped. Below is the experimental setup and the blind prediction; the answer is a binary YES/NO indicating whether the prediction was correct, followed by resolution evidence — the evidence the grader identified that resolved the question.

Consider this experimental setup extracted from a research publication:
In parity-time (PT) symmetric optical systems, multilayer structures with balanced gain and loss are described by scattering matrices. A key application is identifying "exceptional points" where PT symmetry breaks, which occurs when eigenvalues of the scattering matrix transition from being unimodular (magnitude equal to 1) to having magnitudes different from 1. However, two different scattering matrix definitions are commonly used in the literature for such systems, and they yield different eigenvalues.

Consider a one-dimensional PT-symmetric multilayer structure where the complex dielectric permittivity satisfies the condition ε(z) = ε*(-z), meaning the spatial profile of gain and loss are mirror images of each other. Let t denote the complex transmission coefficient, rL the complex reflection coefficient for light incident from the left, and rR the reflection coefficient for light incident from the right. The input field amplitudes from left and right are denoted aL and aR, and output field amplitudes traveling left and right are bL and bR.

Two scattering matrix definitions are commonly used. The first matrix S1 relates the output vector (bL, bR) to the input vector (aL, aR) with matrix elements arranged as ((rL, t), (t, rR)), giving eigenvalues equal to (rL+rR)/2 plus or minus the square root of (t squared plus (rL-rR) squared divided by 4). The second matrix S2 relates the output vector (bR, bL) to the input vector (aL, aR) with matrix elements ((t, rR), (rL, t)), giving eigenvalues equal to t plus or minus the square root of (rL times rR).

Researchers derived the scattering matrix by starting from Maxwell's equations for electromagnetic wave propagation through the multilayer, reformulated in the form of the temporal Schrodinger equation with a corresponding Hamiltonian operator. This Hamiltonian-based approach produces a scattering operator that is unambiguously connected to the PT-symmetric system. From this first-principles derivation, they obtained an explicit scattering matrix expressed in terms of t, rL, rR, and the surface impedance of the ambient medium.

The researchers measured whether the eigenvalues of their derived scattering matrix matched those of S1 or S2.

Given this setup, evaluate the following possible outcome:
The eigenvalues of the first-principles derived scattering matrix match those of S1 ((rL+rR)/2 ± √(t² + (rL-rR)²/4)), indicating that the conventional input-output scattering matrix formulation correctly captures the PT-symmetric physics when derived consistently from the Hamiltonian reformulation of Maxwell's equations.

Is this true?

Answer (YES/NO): NO